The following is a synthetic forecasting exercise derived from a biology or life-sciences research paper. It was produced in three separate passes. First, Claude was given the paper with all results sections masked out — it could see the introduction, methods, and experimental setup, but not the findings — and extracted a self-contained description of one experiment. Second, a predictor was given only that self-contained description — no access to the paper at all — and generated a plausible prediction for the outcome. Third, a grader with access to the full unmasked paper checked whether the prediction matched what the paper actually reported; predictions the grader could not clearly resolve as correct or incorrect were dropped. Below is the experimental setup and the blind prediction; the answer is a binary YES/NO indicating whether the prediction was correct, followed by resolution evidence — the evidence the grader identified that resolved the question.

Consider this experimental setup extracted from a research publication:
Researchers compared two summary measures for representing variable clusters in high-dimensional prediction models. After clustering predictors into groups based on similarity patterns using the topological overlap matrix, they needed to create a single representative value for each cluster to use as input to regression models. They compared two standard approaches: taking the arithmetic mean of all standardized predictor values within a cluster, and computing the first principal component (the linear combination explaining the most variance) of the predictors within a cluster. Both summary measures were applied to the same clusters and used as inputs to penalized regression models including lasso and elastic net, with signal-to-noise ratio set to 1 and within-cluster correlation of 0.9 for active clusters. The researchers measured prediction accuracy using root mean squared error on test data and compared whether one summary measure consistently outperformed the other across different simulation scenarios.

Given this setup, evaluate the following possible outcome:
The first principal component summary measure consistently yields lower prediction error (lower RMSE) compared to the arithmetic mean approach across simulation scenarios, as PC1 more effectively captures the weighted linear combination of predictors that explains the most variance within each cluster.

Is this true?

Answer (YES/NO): NO